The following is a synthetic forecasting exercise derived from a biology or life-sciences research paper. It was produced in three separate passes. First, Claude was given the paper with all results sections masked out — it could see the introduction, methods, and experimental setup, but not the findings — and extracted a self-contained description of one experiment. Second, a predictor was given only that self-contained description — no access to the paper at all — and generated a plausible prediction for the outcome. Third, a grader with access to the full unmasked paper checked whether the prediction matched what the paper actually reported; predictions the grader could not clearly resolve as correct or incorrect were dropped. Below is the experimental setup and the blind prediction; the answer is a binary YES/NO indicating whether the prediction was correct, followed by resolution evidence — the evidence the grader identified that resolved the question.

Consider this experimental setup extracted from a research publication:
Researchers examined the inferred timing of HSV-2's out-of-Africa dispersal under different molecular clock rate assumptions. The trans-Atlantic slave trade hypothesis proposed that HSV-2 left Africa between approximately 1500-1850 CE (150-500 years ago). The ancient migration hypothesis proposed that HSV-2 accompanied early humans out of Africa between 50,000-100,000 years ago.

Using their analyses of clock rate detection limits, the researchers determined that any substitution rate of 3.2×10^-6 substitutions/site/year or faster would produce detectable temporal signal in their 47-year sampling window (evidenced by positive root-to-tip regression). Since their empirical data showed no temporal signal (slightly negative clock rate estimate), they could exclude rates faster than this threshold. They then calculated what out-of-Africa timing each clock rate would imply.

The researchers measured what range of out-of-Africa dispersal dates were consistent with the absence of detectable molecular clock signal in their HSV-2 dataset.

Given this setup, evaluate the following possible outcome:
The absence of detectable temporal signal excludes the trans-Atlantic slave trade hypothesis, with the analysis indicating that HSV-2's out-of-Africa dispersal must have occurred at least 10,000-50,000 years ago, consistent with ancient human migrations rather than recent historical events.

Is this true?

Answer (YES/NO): NO